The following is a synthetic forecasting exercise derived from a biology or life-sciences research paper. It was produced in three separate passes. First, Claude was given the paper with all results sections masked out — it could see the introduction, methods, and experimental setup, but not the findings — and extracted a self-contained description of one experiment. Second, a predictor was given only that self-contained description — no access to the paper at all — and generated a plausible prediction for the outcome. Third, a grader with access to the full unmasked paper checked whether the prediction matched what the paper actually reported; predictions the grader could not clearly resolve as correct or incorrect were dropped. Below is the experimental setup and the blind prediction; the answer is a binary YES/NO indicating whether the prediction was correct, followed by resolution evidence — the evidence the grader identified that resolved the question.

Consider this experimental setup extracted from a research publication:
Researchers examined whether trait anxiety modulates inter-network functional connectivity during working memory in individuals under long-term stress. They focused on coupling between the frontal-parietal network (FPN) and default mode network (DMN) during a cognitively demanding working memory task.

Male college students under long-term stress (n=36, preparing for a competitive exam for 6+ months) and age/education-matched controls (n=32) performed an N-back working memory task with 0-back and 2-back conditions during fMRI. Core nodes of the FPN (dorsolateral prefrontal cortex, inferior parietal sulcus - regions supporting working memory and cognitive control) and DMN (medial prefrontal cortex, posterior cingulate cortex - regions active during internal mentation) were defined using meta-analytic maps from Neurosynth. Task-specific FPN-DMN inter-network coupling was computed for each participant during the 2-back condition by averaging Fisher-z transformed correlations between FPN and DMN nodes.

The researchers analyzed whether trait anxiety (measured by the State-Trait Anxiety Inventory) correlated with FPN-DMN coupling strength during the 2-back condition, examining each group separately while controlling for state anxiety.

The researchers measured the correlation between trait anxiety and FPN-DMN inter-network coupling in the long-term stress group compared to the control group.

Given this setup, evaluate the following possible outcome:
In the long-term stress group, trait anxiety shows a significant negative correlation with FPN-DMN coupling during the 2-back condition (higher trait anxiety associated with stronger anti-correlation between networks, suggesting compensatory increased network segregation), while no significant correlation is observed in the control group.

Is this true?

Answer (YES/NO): YES